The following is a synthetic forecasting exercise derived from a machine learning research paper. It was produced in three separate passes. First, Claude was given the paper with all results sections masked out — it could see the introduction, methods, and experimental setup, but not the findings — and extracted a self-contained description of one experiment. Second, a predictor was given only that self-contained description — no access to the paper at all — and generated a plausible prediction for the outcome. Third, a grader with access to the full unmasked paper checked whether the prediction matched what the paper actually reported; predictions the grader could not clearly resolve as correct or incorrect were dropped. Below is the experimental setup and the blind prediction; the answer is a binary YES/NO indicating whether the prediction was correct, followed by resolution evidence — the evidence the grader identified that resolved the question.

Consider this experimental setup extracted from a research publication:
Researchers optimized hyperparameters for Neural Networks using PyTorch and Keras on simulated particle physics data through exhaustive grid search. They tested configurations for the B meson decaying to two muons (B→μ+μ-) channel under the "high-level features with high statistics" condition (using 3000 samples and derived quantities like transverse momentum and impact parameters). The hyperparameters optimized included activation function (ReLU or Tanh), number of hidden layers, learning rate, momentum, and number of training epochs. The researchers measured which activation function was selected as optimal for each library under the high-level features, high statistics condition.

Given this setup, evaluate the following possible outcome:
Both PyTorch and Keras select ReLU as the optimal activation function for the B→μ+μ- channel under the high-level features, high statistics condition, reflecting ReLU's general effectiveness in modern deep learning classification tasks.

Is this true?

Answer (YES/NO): NO